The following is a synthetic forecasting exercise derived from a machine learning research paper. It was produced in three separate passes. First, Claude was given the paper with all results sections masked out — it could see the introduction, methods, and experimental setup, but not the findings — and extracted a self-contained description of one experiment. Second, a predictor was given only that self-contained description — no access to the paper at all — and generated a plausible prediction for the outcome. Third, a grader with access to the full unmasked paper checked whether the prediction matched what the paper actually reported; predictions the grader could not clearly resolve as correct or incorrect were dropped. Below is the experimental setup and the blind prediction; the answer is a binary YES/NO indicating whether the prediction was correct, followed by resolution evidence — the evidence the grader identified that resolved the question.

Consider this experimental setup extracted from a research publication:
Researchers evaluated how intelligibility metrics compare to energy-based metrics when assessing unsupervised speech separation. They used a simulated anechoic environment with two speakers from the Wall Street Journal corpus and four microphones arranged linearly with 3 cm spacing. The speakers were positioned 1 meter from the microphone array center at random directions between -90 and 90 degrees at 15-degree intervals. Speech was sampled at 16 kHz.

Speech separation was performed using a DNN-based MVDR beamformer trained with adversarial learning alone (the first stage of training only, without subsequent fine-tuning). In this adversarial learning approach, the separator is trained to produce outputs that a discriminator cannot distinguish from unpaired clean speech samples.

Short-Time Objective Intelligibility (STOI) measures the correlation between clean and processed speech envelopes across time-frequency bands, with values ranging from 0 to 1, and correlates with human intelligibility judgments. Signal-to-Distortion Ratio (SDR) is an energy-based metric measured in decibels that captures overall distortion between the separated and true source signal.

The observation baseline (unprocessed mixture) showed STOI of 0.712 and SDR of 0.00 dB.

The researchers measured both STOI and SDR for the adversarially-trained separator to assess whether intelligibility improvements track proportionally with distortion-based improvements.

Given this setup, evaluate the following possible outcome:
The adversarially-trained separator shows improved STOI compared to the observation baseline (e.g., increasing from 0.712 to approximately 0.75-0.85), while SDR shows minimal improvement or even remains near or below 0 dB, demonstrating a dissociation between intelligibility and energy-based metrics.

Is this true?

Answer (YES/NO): NO